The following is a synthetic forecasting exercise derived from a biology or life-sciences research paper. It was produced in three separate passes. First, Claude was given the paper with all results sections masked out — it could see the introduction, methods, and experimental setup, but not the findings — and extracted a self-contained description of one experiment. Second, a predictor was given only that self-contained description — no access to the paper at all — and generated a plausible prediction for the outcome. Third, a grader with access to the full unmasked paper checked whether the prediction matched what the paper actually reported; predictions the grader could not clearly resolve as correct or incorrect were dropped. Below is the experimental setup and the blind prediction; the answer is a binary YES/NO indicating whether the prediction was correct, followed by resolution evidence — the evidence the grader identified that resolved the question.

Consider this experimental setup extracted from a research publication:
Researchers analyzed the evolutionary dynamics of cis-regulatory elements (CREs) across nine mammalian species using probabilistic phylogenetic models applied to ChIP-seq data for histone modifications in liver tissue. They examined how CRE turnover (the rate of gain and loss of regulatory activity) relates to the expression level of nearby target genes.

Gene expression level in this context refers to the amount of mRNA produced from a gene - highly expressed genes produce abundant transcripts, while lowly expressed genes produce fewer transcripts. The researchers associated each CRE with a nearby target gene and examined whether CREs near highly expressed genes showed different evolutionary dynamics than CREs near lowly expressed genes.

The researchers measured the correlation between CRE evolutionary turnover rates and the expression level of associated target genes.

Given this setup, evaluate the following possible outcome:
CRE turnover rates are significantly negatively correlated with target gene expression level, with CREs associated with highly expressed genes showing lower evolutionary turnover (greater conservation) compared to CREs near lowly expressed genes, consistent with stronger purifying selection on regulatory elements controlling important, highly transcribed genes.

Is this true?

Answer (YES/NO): YES